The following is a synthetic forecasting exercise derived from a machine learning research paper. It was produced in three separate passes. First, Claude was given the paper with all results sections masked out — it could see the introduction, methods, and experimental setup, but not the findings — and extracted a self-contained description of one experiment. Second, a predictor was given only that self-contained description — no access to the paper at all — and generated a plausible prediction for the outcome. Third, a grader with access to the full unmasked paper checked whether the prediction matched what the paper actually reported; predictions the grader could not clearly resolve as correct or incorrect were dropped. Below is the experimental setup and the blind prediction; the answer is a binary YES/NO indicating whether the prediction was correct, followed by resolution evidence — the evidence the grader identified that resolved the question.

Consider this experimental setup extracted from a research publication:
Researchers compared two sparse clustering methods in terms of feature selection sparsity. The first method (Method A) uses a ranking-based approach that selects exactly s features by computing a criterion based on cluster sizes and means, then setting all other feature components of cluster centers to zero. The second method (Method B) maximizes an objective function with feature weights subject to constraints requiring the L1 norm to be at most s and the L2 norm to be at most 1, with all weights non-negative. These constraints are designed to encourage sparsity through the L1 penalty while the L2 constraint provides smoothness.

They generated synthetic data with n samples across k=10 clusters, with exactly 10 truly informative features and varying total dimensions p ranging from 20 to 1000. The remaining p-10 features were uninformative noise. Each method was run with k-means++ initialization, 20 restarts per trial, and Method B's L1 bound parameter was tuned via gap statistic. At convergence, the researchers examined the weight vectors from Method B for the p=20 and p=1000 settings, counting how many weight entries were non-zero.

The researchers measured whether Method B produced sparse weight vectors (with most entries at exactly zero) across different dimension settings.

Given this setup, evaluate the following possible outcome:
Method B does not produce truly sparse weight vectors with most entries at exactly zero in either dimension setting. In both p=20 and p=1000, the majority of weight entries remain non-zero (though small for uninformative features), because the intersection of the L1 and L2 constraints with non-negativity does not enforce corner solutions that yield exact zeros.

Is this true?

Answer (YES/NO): NO